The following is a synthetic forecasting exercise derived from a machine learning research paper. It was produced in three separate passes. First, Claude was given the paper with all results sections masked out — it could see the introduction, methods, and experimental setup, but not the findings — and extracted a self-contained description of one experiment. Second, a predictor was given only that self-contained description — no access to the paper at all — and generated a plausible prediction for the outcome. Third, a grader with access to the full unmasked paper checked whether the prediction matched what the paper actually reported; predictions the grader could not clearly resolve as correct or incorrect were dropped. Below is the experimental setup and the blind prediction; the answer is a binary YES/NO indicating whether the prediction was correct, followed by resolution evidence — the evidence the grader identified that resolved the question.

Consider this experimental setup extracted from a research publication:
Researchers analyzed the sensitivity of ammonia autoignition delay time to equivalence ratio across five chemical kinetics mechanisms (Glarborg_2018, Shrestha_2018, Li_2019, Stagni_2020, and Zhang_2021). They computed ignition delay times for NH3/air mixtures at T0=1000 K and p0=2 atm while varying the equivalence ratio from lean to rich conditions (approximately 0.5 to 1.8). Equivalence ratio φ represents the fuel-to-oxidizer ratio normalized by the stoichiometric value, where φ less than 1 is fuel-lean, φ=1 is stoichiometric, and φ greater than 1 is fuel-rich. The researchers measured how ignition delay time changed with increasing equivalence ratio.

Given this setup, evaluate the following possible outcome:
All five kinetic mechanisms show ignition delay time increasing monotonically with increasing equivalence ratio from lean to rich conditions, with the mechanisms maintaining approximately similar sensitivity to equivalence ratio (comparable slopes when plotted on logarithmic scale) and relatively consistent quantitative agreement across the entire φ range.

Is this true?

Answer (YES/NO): NO